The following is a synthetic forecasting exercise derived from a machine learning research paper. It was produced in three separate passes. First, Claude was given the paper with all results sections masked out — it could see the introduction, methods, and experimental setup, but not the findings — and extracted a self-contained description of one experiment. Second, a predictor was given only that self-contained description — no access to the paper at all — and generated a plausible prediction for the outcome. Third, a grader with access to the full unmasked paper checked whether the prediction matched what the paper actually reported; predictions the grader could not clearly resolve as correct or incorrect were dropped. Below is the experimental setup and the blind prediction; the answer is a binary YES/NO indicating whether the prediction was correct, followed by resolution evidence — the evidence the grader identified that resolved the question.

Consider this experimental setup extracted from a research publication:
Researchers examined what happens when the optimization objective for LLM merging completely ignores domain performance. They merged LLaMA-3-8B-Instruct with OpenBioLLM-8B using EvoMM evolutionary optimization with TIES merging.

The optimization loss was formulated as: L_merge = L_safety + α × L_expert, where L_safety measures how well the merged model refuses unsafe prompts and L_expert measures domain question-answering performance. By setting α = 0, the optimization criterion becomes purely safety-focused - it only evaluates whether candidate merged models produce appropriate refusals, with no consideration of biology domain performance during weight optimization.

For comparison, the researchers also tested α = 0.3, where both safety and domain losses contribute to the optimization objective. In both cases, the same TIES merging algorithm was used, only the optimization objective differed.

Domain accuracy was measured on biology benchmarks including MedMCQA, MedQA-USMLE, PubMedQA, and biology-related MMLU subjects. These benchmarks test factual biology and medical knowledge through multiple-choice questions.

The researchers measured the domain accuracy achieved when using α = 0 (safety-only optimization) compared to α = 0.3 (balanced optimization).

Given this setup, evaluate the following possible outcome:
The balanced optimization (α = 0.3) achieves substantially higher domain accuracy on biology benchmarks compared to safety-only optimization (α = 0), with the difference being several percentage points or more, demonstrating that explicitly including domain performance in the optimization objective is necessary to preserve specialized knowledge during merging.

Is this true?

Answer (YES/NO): NO